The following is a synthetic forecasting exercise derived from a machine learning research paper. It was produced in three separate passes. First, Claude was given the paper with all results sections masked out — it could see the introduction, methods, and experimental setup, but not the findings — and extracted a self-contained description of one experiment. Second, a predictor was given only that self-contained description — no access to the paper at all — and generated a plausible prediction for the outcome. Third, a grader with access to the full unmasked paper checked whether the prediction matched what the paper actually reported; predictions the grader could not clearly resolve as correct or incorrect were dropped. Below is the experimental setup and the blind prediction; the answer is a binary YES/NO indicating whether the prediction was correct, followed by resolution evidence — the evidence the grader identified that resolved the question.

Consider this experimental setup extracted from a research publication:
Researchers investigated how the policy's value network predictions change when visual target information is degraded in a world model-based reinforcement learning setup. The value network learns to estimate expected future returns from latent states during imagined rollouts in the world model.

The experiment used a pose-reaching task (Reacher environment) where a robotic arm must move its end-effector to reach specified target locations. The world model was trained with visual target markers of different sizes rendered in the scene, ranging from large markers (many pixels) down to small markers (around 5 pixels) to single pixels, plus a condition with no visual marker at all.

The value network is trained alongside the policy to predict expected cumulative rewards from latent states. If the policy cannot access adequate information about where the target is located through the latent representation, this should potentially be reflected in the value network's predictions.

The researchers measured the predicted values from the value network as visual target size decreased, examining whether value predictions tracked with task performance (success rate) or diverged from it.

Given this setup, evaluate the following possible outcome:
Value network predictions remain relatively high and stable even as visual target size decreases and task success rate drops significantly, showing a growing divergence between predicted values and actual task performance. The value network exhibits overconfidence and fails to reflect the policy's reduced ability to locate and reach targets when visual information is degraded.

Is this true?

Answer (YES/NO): NO